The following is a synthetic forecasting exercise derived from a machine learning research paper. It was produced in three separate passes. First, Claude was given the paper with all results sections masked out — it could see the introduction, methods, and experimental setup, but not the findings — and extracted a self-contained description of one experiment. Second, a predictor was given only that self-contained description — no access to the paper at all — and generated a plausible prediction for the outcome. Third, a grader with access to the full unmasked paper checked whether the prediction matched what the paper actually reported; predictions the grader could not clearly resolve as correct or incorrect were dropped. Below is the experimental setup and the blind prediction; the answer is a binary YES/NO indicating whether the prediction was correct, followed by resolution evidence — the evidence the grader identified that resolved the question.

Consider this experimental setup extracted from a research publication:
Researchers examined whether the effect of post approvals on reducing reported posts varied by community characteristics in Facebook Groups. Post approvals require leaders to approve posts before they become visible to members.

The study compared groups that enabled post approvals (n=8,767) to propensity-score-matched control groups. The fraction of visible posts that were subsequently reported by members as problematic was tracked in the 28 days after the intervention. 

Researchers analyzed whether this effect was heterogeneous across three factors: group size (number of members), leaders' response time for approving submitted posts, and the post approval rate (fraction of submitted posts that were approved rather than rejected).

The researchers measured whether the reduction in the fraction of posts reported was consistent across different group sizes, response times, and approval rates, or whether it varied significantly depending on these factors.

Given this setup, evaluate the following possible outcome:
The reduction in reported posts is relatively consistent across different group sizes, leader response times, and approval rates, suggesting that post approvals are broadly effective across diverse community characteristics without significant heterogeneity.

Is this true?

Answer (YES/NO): YES